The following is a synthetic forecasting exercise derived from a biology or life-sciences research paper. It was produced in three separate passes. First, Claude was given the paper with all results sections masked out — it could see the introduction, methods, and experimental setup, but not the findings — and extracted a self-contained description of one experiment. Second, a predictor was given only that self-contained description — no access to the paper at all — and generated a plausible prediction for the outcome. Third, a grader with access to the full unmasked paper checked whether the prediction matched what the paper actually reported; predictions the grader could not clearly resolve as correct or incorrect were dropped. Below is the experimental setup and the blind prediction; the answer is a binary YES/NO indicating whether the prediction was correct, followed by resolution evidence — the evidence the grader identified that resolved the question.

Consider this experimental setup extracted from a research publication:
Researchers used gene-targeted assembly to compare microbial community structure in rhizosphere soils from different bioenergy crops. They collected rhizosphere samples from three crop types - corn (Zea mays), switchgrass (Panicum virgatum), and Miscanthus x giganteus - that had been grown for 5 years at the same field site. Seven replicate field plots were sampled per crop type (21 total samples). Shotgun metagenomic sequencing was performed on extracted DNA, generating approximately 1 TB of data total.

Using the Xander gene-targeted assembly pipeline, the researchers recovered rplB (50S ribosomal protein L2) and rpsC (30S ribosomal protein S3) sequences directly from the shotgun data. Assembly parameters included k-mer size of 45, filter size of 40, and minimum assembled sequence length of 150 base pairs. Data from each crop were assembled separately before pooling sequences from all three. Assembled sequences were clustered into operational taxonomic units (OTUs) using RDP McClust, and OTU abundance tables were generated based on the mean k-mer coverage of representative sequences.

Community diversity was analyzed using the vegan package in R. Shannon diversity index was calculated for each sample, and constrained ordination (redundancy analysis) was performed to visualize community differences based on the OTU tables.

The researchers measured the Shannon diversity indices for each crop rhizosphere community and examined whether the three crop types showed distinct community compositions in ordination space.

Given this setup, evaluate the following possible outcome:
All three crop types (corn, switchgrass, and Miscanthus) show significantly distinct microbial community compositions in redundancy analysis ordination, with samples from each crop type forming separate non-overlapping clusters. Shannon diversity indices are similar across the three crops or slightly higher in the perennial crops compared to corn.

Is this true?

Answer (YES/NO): NO